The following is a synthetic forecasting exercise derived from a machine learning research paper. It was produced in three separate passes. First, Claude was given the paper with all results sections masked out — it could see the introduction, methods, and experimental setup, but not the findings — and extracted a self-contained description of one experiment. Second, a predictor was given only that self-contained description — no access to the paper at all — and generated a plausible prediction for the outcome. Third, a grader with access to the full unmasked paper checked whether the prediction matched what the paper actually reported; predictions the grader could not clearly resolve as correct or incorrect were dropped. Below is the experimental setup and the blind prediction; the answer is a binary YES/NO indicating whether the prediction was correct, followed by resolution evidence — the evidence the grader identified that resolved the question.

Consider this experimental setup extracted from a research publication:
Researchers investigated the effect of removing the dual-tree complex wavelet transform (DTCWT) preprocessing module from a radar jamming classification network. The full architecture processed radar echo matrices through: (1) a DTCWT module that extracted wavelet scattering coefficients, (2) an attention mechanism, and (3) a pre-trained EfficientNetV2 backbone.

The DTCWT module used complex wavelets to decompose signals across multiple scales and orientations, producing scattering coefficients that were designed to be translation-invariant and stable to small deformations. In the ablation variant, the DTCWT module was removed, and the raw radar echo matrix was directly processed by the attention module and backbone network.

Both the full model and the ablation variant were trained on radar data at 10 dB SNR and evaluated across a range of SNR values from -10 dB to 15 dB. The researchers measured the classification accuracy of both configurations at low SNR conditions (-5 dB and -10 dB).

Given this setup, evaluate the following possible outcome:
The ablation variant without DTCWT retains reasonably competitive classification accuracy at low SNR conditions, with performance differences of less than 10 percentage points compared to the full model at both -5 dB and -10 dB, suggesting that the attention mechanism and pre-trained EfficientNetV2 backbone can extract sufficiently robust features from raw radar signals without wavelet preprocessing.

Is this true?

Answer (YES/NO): NO